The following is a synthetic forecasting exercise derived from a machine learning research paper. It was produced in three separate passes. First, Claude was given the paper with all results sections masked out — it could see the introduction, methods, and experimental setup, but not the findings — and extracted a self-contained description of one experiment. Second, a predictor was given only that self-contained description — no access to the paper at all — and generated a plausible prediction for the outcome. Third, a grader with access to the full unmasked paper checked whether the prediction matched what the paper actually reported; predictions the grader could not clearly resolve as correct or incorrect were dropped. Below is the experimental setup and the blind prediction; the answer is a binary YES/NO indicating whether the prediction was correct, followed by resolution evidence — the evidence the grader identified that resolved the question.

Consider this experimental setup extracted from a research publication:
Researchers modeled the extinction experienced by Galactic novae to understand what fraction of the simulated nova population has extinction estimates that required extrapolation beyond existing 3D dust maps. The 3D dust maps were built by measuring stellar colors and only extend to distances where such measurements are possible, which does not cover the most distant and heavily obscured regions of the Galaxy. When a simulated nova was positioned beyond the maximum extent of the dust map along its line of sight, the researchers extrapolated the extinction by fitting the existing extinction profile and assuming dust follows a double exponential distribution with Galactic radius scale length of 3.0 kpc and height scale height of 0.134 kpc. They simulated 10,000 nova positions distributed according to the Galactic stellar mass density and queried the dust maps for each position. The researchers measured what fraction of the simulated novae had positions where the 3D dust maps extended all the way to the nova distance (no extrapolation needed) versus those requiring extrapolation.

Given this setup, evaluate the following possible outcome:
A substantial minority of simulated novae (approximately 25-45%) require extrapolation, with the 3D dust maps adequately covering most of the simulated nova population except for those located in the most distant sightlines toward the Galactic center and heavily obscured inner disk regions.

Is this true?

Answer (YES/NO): YES